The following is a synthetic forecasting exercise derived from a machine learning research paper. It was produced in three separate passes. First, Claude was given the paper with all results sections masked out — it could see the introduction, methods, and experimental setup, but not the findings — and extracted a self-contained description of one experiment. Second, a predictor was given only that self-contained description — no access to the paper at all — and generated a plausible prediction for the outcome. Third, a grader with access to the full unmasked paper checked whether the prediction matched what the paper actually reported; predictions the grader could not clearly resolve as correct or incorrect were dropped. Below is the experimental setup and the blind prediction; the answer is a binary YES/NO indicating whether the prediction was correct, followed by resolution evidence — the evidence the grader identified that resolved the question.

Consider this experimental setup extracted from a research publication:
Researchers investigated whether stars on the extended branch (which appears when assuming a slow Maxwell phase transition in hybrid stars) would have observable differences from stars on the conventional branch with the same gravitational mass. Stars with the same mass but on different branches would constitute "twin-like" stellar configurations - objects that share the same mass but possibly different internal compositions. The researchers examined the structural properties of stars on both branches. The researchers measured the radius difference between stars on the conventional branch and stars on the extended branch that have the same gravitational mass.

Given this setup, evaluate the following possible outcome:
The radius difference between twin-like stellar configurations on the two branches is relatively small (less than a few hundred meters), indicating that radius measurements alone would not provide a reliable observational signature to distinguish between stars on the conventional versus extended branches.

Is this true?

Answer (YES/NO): NO